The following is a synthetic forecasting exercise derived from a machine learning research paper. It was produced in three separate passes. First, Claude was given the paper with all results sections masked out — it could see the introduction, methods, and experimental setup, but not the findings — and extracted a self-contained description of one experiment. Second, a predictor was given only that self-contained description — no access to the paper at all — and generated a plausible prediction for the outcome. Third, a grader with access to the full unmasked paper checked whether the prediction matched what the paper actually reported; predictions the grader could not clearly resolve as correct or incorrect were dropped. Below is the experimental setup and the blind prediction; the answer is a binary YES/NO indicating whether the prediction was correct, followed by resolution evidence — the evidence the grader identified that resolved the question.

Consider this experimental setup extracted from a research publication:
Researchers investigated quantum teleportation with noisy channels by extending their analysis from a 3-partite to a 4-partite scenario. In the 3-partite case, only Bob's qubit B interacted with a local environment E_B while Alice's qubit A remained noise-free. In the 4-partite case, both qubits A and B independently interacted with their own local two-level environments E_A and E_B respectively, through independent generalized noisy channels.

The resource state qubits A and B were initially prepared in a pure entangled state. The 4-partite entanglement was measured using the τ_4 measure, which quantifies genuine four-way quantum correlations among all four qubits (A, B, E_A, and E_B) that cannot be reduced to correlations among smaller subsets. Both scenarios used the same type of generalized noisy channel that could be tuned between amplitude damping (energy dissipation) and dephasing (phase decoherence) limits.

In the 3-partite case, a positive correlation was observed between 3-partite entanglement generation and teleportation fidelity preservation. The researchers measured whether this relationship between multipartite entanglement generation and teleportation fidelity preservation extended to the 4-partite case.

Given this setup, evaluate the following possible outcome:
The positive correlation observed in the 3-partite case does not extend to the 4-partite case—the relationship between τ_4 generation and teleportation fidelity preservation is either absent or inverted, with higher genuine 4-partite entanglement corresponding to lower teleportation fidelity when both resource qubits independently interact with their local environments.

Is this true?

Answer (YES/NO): NO